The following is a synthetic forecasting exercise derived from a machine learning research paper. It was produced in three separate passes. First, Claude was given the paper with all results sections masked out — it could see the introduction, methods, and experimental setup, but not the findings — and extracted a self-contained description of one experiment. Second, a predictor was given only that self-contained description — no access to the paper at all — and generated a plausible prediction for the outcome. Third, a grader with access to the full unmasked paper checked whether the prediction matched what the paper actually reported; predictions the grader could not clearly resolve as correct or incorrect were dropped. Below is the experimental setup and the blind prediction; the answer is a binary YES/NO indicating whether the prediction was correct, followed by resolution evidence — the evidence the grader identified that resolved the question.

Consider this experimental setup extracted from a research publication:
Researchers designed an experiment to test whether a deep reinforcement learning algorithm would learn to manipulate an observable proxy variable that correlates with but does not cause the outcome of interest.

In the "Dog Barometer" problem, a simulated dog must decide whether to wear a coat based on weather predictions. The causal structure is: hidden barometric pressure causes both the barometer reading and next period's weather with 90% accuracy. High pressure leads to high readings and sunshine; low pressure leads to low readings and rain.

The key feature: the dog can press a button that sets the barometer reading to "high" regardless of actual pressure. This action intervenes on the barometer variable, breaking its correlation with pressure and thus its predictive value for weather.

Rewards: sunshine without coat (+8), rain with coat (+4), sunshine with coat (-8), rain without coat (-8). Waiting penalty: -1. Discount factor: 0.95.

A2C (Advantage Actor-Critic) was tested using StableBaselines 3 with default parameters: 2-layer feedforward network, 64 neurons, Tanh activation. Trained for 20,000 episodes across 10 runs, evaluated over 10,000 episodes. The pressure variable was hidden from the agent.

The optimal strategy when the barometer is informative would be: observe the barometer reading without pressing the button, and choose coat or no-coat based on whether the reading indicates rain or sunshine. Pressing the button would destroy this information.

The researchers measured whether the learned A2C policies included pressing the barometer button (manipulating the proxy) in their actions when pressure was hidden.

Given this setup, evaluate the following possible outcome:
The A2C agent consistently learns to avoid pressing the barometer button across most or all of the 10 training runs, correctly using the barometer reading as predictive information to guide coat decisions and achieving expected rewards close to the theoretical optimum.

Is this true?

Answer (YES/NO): YES